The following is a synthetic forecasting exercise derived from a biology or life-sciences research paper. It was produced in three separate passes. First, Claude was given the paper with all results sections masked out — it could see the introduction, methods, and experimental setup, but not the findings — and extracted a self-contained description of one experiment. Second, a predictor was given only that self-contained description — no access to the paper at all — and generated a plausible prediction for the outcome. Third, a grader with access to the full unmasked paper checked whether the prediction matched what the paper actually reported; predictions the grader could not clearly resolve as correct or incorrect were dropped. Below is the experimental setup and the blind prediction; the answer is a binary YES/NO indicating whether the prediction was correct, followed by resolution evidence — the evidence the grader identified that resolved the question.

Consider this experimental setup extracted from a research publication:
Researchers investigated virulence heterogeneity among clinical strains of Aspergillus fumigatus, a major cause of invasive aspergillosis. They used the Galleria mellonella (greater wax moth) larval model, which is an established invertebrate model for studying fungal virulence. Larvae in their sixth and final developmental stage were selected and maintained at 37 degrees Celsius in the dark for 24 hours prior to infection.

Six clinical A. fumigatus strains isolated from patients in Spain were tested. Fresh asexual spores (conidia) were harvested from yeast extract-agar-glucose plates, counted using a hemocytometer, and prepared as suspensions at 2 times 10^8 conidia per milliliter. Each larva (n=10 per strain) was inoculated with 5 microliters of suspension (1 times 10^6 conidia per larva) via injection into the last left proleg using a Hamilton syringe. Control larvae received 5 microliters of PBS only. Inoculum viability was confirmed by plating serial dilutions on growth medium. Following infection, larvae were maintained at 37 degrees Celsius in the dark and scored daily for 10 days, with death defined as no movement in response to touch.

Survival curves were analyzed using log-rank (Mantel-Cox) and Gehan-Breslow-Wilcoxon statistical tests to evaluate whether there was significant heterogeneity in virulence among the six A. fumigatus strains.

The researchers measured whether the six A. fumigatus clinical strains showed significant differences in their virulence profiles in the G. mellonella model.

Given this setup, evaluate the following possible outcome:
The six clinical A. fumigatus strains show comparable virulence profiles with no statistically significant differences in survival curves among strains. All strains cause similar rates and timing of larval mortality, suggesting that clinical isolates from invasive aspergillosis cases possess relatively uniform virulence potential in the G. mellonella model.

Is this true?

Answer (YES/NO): NO